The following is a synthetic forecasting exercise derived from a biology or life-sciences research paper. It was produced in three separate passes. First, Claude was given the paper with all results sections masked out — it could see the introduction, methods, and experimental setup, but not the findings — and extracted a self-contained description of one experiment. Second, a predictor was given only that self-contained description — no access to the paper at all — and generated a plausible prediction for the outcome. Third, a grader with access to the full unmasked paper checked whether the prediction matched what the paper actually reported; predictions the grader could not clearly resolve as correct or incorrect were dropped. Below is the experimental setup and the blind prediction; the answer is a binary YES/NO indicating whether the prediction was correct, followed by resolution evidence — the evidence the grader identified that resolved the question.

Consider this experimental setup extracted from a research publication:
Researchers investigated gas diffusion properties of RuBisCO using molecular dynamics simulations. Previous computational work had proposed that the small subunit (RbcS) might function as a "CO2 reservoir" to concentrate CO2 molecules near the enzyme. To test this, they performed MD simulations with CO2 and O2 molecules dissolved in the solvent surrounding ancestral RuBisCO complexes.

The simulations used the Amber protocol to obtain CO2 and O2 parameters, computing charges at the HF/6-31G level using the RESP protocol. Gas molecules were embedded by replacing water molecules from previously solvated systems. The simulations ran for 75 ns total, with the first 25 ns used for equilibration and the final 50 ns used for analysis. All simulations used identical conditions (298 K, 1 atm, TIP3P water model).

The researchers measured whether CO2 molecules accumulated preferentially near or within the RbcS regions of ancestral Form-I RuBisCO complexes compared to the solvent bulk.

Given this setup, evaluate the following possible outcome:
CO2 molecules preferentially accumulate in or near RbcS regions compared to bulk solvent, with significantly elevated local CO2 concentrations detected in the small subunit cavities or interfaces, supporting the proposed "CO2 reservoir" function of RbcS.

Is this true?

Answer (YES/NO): NO